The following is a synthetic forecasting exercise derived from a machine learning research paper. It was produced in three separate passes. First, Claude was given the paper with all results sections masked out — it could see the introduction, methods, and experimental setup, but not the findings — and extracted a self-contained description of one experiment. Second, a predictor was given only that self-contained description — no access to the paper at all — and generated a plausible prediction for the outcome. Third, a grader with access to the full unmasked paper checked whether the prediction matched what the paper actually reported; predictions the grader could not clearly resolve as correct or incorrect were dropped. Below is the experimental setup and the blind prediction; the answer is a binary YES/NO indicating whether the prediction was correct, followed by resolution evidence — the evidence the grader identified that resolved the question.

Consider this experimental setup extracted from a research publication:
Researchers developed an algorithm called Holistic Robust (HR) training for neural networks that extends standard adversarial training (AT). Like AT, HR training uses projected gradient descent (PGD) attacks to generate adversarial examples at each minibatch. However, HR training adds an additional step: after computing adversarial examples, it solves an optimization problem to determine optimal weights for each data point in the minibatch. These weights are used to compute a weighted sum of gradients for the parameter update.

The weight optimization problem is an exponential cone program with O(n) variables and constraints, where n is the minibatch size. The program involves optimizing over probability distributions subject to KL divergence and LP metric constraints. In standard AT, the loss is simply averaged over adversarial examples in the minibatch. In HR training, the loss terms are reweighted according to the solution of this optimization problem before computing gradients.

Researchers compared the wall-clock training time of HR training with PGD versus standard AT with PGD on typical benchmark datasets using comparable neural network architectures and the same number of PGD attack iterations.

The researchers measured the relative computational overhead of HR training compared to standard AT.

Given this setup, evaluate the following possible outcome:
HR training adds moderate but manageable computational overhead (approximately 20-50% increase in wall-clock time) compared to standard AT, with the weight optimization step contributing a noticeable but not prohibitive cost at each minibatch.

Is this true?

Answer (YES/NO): NO